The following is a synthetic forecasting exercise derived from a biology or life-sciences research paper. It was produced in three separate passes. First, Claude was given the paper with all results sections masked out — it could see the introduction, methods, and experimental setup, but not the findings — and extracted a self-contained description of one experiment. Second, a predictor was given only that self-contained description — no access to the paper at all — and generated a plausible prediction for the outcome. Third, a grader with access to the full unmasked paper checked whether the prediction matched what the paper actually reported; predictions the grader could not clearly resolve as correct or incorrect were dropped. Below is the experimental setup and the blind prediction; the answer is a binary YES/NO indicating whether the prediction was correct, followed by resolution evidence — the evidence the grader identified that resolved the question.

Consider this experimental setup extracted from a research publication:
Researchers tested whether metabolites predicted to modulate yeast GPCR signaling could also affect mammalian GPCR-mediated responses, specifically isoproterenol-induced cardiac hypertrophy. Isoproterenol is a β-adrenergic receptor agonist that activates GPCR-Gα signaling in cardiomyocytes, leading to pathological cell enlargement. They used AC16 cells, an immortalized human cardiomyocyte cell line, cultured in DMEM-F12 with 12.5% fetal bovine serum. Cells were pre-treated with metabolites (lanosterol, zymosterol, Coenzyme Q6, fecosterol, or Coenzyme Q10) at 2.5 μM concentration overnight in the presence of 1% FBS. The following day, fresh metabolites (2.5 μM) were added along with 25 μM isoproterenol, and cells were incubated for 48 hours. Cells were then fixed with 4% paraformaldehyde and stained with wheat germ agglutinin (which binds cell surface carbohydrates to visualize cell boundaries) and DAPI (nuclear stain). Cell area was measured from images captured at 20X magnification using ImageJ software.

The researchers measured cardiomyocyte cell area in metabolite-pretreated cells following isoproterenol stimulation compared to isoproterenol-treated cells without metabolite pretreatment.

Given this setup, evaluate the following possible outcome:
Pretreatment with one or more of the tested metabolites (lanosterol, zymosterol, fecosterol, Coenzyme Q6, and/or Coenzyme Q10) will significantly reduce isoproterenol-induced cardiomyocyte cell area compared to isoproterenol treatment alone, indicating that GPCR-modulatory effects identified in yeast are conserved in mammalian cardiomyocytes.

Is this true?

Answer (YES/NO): YES